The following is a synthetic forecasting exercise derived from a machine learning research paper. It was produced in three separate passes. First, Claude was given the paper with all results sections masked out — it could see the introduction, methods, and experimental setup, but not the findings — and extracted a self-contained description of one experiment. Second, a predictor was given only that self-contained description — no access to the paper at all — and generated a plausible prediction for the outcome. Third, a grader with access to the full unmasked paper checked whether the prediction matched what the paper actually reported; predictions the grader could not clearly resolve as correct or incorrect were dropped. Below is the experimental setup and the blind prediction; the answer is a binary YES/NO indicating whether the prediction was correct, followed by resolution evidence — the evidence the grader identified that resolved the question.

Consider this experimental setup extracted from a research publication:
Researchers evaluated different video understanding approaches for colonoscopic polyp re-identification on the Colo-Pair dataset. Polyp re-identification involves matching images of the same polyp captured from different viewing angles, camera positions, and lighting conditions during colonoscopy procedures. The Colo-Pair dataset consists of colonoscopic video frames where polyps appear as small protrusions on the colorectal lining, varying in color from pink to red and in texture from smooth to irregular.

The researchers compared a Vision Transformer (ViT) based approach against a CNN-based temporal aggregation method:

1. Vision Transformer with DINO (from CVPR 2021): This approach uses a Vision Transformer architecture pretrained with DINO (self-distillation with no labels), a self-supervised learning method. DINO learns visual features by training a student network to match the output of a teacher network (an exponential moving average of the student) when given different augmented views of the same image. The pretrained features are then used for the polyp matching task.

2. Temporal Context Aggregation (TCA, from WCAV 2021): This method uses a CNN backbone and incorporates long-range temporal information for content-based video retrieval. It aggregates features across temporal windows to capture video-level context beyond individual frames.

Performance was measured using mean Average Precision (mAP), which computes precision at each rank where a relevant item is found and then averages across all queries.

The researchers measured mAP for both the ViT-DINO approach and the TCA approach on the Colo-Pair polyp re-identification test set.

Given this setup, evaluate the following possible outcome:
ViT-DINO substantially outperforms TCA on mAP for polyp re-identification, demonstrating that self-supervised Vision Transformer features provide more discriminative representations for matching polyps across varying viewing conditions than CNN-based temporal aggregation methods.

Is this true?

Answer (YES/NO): NO